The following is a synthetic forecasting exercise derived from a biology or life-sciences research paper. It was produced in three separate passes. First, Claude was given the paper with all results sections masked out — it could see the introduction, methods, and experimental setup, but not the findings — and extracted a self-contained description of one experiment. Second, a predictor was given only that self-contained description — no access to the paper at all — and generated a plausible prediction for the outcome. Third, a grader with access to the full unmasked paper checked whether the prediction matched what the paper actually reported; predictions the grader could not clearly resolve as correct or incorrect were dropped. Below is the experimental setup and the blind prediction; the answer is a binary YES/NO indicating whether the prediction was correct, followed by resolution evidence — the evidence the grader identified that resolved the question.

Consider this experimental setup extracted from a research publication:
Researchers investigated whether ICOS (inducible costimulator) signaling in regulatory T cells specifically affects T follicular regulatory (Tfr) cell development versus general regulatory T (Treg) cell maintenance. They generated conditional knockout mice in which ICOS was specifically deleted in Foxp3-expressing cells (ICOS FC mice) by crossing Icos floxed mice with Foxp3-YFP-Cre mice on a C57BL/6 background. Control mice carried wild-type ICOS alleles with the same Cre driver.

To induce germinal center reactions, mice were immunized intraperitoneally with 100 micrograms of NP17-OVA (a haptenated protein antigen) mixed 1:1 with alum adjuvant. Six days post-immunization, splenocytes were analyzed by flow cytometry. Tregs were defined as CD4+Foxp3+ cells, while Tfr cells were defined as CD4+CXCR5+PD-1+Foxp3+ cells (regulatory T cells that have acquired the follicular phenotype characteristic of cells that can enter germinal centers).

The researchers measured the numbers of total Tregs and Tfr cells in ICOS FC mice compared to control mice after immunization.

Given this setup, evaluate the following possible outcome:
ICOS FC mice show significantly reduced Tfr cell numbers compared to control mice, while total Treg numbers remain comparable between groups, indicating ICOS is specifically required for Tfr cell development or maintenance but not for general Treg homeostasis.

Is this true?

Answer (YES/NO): YES